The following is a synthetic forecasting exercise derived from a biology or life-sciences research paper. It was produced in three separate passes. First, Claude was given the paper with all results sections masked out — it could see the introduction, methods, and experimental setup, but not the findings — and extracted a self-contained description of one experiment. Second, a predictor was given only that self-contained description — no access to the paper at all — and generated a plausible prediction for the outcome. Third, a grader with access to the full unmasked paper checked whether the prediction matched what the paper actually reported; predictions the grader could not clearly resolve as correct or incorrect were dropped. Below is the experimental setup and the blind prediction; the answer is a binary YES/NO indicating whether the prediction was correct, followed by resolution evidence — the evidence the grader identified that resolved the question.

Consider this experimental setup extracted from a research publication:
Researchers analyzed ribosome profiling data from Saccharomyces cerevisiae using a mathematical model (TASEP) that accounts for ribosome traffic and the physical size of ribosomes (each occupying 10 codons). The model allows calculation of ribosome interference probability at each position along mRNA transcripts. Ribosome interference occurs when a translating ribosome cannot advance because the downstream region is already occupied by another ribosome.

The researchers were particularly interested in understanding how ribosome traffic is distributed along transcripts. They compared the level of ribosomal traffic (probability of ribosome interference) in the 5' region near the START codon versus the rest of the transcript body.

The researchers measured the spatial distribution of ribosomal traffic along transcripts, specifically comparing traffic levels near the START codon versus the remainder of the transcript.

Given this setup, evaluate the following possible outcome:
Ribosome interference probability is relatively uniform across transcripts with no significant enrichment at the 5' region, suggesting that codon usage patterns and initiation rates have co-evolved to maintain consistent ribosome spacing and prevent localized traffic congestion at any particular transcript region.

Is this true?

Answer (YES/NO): NO